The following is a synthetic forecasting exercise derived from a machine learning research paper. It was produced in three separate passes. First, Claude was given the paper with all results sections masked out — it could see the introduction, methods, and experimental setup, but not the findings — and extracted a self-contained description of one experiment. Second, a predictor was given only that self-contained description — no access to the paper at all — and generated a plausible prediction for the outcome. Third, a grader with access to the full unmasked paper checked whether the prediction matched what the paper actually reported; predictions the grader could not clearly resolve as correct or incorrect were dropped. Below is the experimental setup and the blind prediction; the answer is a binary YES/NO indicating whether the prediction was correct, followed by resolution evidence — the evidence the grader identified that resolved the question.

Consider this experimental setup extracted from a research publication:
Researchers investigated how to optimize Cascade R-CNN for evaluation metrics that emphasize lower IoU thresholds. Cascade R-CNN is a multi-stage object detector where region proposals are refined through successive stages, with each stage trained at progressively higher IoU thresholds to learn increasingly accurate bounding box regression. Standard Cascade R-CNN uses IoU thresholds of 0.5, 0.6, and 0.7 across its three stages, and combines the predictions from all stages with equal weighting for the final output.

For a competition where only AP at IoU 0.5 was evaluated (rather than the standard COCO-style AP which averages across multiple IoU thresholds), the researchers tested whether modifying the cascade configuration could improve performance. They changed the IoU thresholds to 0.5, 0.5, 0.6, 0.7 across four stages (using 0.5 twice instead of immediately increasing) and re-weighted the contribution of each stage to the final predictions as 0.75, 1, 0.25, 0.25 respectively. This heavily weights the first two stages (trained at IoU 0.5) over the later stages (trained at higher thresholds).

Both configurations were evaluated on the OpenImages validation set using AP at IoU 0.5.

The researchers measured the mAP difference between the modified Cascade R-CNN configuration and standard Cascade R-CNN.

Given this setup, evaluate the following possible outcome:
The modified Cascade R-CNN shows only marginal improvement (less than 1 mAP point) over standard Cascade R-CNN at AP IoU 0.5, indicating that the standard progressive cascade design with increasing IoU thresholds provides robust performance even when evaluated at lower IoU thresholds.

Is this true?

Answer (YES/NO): YES